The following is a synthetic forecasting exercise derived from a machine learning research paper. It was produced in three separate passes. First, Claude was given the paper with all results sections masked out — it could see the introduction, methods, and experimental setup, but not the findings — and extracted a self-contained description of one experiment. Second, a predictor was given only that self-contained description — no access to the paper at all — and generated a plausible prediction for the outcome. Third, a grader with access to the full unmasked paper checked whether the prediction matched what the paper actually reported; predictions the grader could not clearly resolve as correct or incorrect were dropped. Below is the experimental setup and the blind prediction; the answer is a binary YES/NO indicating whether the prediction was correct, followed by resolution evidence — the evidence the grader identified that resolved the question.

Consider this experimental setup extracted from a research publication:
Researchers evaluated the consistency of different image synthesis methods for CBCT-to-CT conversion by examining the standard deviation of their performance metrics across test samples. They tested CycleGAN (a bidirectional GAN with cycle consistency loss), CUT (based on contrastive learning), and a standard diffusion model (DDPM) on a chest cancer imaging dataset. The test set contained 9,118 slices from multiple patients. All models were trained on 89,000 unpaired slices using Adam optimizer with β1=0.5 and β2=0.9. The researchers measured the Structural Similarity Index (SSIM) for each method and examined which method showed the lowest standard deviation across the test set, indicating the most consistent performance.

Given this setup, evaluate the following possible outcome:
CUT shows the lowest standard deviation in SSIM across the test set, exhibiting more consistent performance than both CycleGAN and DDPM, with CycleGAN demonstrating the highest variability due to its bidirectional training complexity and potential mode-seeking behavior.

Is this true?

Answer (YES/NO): NO